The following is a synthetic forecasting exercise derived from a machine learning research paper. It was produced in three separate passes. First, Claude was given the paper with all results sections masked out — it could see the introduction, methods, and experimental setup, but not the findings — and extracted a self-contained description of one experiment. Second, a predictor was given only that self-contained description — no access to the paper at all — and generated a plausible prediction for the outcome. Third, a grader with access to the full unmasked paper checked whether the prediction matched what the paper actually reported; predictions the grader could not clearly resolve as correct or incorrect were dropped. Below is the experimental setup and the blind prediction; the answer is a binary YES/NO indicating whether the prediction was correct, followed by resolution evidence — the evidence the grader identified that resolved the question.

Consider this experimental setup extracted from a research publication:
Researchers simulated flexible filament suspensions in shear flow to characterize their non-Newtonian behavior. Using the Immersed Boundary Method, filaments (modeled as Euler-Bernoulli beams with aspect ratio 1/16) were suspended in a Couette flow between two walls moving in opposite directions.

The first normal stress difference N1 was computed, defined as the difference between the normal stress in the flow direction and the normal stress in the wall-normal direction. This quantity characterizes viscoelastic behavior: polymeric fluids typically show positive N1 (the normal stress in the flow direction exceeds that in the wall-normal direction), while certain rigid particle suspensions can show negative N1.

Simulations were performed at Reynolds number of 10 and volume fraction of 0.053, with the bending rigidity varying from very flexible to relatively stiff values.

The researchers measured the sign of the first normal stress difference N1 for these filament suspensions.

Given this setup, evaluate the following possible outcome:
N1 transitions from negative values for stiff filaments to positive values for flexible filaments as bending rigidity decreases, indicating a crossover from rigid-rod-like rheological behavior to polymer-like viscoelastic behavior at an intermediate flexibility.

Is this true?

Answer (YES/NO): NO